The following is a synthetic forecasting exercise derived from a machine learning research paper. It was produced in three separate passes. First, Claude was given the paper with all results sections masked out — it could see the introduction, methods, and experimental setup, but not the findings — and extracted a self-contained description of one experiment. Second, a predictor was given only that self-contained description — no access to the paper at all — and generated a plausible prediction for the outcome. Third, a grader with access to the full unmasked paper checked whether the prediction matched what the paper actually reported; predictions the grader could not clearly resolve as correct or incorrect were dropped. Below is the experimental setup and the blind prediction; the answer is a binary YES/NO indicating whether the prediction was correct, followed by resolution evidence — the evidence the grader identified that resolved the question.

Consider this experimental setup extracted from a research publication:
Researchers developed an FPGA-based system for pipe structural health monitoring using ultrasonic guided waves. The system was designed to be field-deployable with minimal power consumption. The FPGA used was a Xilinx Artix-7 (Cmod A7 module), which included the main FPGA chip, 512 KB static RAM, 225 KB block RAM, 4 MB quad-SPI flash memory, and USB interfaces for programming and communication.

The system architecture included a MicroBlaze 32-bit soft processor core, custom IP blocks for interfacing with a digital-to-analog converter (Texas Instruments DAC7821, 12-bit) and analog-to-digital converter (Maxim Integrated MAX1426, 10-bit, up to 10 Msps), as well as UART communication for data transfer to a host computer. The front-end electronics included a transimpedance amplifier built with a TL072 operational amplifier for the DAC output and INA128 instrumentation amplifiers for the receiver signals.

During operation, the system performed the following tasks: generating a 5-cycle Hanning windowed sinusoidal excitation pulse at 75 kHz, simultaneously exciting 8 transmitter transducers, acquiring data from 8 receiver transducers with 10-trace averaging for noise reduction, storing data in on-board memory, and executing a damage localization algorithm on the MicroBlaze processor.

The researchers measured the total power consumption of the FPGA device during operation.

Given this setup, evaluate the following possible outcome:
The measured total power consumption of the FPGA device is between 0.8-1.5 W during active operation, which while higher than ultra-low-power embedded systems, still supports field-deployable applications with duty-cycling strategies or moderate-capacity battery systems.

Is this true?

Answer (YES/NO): NO